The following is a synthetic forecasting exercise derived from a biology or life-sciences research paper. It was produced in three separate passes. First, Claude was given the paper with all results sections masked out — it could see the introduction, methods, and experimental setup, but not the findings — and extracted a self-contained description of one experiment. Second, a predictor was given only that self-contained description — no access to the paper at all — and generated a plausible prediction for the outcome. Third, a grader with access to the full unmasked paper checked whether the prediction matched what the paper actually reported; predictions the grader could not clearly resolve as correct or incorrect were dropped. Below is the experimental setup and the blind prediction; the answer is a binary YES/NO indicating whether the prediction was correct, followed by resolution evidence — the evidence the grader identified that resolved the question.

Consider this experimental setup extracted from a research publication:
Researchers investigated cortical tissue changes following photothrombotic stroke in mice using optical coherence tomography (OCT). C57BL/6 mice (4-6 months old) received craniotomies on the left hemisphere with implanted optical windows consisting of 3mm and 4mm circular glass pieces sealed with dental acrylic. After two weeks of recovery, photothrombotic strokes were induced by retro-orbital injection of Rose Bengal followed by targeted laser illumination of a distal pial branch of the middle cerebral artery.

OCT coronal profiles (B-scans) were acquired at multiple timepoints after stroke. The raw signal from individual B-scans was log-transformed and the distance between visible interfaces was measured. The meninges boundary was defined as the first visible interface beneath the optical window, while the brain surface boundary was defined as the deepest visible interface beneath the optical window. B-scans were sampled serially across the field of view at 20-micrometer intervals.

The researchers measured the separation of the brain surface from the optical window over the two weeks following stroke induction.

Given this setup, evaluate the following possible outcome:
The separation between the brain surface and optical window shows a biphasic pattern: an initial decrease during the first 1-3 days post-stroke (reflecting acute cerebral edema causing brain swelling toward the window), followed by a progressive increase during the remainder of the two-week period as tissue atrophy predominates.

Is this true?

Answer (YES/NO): NO